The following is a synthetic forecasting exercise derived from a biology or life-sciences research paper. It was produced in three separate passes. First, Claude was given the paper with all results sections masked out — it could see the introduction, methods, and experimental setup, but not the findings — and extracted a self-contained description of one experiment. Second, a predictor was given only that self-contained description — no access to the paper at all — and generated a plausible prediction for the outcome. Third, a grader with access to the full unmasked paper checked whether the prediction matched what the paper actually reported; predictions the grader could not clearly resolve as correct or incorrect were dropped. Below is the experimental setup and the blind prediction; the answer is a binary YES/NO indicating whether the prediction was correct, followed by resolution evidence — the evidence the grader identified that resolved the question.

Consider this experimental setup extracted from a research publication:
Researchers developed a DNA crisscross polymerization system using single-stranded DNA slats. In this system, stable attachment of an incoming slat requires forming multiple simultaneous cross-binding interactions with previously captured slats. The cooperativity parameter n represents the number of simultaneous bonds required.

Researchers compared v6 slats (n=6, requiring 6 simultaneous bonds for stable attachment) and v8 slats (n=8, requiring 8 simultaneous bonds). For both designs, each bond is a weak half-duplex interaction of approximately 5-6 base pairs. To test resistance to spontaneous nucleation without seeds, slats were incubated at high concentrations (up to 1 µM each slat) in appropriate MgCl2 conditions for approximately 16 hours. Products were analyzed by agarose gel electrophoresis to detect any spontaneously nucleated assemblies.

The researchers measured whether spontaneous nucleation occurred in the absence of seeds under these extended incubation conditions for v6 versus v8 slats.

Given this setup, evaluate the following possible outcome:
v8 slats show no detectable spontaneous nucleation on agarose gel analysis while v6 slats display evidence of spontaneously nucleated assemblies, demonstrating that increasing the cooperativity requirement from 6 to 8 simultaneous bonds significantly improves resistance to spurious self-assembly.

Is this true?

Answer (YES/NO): NO